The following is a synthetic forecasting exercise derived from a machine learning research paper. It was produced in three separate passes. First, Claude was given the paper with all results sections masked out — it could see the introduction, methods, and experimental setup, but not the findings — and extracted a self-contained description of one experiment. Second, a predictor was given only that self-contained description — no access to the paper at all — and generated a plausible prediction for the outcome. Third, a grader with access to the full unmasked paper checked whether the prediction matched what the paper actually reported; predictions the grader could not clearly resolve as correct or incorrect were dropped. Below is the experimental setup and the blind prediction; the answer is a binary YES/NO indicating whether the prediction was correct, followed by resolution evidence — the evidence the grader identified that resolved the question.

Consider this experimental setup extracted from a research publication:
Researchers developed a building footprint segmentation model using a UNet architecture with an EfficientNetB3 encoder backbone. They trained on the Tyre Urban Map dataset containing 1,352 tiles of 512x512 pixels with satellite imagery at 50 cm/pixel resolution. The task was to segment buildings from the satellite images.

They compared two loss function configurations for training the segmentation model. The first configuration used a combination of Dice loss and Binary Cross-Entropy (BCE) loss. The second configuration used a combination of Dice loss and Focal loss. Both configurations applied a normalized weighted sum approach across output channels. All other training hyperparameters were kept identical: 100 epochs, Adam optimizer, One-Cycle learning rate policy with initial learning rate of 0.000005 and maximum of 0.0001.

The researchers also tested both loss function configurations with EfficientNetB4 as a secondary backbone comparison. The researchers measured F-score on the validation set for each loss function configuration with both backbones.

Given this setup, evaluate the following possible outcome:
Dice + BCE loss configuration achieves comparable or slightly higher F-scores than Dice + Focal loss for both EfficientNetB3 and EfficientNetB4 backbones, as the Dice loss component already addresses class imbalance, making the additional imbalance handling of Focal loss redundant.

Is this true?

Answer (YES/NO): YES